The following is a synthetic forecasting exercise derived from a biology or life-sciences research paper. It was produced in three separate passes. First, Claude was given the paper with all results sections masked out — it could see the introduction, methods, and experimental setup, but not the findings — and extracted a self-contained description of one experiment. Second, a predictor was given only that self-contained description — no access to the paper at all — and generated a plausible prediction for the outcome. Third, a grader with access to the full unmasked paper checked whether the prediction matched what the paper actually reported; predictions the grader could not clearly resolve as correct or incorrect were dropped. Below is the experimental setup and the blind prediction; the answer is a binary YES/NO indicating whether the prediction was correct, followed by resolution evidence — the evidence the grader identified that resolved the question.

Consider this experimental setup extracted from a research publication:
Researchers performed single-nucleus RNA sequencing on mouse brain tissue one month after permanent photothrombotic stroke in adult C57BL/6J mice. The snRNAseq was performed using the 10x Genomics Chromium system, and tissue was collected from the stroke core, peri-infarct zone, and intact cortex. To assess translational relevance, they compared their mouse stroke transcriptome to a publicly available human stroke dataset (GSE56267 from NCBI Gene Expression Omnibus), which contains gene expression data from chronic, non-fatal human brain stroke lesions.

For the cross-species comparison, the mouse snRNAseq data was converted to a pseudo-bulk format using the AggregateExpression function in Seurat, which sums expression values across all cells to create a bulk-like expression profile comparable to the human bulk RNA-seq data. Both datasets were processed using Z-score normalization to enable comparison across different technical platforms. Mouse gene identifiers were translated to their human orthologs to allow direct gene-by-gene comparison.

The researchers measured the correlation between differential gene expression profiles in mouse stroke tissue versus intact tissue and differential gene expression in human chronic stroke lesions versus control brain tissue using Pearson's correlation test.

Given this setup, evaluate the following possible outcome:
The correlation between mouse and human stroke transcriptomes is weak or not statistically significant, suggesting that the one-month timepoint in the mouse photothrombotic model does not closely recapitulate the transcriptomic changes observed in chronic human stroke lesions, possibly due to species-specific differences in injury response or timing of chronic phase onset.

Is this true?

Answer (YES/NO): NO